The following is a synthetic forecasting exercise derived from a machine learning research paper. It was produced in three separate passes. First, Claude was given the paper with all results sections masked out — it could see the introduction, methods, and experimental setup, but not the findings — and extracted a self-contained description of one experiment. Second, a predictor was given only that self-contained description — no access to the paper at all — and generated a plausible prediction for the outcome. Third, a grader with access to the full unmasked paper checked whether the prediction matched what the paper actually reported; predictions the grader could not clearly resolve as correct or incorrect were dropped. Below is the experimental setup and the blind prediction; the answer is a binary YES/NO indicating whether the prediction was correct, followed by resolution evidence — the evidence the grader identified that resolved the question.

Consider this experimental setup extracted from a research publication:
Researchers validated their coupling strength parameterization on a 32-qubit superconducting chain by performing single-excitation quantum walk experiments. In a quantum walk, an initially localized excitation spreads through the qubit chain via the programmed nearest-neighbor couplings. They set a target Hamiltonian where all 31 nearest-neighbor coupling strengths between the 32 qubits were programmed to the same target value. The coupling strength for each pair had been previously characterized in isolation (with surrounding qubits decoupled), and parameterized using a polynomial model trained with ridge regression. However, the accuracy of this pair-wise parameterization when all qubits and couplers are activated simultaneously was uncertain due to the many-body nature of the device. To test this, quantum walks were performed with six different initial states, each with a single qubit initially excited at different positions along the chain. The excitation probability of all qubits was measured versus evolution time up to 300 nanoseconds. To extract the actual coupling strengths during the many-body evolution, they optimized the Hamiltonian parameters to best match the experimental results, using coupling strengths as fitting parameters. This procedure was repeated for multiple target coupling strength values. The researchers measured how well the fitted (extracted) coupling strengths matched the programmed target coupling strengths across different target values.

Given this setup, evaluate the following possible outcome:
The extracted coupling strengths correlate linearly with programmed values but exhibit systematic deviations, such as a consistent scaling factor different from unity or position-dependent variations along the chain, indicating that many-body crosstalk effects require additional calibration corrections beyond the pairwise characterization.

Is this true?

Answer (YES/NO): NO